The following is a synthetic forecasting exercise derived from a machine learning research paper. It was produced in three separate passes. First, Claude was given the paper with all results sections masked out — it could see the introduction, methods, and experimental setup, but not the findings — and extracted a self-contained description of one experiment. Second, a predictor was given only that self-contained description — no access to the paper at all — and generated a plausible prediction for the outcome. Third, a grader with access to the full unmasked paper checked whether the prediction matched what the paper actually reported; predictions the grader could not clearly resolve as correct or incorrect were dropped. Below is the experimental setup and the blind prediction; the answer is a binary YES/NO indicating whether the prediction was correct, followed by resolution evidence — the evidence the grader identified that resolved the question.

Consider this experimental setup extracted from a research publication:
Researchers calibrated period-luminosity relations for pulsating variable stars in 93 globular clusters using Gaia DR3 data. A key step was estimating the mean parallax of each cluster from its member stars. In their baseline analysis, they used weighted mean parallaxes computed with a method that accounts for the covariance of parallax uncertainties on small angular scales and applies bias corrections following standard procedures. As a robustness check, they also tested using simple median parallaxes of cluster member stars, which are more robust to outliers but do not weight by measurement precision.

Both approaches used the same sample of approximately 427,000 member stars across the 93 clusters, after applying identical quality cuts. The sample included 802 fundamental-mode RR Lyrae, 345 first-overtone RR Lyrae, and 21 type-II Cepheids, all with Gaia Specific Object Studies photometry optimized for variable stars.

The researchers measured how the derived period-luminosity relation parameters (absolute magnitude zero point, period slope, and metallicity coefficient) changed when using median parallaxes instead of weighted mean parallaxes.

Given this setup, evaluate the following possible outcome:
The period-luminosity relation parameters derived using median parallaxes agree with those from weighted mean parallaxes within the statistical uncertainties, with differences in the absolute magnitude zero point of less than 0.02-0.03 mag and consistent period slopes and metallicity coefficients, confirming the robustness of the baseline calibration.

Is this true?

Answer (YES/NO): YES